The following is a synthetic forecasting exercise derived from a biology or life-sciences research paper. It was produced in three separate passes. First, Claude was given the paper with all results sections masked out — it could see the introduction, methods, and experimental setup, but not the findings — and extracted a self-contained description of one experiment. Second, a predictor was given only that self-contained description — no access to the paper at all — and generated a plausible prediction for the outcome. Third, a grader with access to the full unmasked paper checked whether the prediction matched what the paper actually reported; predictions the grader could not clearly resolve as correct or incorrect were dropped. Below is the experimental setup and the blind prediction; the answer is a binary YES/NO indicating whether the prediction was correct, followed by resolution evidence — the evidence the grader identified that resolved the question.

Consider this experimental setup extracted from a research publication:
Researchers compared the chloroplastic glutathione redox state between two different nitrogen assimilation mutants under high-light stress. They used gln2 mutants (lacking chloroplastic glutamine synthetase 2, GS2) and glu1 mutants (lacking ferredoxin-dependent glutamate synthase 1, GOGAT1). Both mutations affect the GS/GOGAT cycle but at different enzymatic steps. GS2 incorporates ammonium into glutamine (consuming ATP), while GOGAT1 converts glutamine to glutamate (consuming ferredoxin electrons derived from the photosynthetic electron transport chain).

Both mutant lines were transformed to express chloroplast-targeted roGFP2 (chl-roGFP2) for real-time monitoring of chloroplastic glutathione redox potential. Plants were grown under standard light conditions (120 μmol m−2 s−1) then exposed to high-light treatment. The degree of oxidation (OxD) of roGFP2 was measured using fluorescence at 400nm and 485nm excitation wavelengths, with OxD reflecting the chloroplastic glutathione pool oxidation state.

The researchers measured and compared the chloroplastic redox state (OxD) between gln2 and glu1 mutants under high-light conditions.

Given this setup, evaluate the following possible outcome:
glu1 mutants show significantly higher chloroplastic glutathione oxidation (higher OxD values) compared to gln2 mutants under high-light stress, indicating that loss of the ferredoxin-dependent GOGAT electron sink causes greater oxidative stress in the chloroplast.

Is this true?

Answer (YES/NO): NO